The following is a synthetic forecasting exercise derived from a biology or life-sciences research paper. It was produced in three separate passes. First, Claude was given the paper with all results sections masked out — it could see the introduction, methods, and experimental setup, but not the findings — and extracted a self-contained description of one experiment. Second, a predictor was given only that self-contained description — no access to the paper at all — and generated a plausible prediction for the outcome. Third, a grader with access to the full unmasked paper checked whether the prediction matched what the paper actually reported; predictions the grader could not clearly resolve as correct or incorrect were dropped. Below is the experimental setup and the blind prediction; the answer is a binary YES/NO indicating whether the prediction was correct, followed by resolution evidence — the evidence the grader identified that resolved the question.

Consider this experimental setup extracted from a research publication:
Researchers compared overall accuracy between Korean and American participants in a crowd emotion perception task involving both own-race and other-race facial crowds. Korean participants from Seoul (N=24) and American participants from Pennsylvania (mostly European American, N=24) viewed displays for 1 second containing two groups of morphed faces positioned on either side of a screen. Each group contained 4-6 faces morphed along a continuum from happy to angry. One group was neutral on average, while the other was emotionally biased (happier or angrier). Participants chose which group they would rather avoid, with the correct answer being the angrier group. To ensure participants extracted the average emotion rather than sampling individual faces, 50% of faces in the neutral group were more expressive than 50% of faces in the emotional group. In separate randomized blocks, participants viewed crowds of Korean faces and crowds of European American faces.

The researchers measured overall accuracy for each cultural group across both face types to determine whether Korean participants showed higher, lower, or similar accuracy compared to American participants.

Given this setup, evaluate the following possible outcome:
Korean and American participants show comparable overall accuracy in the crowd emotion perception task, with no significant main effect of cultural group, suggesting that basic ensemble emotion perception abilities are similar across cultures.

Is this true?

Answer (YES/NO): NO